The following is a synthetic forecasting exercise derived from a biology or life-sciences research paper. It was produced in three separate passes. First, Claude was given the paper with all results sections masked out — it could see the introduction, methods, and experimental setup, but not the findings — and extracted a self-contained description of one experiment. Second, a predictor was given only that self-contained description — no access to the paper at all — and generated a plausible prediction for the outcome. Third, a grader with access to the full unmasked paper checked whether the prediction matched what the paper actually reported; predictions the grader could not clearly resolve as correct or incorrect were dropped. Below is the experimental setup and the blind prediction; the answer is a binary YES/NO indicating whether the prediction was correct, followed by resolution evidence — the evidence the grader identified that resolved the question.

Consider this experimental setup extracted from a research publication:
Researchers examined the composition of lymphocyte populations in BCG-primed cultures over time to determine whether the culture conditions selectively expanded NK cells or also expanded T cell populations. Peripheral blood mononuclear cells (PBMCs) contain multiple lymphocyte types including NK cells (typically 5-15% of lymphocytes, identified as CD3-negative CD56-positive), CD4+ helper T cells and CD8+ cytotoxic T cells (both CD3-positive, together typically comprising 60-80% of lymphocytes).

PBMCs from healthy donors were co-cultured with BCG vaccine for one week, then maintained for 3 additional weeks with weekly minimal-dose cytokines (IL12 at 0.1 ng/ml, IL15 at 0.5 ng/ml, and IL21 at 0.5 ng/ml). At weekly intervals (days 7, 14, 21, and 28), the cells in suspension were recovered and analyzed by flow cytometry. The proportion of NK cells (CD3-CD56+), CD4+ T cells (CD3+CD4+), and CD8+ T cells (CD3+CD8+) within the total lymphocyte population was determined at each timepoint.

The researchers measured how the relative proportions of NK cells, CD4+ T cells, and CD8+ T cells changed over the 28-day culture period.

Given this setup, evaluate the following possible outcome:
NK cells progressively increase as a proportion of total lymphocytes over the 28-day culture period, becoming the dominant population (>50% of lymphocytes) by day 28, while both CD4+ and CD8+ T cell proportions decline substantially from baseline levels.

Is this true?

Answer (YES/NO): YES